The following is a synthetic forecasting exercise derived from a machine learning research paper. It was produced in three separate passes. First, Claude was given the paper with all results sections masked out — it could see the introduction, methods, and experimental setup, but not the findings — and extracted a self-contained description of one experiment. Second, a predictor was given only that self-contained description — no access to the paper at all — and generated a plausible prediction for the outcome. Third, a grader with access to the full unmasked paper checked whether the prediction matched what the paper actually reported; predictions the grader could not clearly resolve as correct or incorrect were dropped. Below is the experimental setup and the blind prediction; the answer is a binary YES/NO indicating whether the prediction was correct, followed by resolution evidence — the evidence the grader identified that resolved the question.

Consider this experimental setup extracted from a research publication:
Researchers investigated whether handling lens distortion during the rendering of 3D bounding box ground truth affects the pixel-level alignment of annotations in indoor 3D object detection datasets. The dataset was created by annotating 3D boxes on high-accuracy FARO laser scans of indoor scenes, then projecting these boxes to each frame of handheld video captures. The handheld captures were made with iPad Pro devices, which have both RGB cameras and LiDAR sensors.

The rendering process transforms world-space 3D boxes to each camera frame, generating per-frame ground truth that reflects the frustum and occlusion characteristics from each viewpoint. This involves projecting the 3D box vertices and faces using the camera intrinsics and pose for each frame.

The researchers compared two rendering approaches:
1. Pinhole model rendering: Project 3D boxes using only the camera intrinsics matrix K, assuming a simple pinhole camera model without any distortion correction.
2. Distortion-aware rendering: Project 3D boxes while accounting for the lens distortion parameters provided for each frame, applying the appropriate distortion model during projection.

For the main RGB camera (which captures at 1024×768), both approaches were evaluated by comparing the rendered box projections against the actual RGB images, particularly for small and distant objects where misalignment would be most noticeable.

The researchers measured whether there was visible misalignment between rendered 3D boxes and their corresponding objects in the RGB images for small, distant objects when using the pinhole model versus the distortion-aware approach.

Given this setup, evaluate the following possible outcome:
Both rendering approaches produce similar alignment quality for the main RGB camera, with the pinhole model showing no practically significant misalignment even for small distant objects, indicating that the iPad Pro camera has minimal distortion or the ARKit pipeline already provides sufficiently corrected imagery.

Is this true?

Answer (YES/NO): NO